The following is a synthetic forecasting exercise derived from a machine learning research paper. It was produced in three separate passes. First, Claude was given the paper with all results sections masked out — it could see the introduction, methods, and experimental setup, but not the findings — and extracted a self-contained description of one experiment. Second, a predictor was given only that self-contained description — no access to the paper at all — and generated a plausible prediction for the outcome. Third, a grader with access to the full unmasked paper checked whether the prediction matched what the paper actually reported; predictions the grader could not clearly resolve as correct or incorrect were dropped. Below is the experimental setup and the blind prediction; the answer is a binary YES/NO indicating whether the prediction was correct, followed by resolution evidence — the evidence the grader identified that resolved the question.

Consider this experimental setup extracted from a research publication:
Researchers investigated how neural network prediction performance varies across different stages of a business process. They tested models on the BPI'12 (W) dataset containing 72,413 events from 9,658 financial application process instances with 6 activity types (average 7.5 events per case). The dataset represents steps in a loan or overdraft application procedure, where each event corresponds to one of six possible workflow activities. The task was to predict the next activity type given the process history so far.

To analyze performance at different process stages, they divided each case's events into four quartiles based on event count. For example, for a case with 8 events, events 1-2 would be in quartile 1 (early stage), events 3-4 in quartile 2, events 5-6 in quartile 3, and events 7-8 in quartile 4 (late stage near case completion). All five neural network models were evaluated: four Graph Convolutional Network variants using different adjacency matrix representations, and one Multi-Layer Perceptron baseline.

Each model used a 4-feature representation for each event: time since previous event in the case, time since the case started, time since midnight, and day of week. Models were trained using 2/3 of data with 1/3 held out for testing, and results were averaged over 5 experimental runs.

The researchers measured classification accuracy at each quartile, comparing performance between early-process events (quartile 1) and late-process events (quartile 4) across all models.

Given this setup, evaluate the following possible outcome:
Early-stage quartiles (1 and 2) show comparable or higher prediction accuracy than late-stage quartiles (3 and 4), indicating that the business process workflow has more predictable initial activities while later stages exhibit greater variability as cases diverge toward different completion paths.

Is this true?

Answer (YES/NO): NO